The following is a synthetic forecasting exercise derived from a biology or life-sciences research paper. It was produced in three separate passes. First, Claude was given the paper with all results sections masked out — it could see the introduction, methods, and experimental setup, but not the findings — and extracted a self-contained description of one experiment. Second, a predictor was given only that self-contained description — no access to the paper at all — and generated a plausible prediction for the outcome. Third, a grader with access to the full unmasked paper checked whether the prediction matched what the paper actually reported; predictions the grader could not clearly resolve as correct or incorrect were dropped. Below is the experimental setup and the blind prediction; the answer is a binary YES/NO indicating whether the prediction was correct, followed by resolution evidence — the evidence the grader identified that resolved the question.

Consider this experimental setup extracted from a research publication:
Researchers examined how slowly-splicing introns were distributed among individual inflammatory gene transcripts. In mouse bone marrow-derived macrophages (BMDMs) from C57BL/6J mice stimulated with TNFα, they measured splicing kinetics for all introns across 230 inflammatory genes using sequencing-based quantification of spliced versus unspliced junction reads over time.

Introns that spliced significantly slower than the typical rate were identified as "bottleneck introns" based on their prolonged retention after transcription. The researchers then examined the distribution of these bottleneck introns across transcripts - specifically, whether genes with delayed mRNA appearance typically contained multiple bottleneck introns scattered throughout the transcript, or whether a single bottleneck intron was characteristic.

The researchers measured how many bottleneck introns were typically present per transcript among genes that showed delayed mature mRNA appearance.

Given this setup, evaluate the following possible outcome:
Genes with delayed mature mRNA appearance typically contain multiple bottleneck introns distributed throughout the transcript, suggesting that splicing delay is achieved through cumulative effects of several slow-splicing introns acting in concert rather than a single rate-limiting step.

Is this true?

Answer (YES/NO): NO